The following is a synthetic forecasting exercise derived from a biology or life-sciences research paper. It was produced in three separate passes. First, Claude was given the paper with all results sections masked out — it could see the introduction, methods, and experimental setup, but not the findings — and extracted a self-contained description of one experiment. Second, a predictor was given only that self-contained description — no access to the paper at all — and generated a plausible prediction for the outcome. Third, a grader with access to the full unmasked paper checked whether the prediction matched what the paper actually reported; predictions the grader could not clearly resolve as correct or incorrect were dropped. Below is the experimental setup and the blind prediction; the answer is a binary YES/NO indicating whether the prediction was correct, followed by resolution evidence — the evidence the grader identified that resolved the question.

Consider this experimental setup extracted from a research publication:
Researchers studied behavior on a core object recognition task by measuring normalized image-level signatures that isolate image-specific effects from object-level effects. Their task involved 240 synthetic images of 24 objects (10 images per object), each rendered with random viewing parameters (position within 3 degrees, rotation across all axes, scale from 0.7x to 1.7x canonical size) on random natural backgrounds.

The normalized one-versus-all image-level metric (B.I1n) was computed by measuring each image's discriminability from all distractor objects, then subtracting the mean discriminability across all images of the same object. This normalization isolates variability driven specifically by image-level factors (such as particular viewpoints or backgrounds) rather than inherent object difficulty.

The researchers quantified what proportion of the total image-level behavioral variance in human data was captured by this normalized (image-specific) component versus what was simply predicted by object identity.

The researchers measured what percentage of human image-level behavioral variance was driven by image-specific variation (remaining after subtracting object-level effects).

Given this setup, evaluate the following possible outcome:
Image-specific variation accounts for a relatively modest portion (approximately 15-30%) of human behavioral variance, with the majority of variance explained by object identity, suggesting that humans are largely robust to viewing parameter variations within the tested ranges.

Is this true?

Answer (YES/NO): NO